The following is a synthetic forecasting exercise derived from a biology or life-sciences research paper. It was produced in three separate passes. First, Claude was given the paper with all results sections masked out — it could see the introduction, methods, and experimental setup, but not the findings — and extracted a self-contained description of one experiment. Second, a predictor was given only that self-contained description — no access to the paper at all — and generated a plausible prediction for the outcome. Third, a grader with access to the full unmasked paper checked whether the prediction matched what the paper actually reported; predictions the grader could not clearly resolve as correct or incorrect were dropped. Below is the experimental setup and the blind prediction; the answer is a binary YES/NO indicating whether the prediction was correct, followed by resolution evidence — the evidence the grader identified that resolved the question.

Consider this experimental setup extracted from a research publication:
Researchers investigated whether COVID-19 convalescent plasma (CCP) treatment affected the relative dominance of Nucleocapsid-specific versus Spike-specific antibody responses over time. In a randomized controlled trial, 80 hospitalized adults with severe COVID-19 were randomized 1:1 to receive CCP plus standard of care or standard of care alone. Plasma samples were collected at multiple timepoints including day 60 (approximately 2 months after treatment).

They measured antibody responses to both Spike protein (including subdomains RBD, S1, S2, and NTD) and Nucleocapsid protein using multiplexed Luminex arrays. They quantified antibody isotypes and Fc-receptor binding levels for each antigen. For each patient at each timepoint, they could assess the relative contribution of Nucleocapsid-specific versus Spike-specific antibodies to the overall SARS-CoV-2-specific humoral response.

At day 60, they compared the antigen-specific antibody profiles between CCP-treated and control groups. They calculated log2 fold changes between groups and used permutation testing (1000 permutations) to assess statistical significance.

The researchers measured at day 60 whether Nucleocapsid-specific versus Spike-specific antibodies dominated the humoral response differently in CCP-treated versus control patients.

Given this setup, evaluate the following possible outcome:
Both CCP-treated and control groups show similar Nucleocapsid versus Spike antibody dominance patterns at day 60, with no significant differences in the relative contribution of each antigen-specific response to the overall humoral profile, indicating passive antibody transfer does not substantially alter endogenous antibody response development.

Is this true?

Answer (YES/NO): NO